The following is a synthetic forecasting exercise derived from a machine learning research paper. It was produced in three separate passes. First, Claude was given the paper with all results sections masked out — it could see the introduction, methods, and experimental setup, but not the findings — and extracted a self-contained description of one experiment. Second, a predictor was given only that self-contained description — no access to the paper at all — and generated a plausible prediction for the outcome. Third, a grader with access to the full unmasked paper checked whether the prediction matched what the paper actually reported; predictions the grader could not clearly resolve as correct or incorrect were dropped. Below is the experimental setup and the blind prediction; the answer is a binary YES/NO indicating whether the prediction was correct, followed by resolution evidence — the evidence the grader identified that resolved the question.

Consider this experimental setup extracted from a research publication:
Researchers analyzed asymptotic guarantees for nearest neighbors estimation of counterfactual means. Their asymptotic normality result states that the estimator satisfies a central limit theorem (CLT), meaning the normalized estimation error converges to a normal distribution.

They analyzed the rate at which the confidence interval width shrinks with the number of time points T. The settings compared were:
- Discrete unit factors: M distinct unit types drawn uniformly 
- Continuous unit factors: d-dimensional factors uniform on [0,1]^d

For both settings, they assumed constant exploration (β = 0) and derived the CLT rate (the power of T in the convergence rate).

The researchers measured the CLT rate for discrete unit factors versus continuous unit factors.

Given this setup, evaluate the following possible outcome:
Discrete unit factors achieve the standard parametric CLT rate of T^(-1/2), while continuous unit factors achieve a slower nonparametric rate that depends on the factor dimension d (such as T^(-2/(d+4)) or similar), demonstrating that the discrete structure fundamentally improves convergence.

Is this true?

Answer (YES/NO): NO